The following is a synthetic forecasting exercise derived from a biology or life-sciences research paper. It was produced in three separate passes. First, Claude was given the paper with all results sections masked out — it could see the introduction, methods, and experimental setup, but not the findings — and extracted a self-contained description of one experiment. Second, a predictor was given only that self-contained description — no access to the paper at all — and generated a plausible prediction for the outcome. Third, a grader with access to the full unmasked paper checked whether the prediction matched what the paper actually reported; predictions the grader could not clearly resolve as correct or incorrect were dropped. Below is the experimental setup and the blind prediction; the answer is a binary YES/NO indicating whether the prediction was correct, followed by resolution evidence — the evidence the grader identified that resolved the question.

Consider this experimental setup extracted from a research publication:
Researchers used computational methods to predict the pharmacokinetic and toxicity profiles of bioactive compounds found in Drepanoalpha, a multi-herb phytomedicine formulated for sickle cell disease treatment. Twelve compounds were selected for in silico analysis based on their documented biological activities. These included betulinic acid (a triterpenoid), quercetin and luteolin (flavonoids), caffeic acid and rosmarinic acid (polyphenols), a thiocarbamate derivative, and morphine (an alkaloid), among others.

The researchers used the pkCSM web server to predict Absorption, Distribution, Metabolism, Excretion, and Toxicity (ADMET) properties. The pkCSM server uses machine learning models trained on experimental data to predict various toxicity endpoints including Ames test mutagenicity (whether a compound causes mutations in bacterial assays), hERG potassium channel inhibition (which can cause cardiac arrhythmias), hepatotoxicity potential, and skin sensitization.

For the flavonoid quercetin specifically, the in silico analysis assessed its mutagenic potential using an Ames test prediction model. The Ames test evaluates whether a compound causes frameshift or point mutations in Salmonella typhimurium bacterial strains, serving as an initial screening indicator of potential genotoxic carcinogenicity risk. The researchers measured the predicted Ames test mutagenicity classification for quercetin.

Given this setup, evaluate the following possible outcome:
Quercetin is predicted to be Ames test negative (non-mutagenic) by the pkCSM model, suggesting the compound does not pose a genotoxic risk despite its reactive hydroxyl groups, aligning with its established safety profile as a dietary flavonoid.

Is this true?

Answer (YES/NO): NO